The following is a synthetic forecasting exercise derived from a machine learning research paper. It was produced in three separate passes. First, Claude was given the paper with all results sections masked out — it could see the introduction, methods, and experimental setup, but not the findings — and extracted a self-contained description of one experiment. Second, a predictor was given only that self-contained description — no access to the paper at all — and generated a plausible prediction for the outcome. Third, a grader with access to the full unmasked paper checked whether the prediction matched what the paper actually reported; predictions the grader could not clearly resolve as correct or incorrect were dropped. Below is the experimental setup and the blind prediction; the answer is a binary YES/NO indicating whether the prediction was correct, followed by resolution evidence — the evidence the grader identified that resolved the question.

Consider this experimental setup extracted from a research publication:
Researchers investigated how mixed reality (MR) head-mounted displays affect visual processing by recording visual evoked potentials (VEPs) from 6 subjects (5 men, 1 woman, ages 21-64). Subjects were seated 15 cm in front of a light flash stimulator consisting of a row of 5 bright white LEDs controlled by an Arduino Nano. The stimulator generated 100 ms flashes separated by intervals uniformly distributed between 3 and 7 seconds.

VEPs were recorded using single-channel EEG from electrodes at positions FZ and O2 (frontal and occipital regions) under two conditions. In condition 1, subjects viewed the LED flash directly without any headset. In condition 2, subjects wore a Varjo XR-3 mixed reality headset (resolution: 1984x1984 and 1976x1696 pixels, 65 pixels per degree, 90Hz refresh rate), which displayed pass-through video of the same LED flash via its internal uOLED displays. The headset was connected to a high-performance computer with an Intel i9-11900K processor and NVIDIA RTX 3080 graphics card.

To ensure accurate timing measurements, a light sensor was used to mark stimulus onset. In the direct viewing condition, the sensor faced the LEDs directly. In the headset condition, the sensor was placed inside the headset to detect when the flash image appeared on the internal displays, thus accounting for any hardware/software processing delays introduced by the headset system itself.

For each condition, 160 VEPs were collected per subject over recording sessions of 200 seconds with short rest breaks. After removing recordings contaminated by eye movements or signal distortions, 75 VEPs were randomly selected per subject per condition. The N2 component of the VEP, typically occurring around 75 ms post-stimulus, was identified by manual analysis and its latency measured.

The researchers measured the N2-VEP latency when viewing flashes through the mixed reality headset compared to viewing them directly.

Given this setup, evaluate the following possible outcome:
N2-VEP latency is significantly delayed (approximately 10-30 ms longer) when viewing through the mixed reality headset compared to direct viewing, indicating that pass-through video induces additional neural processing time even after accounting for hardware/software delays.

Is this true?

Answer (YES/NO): NO